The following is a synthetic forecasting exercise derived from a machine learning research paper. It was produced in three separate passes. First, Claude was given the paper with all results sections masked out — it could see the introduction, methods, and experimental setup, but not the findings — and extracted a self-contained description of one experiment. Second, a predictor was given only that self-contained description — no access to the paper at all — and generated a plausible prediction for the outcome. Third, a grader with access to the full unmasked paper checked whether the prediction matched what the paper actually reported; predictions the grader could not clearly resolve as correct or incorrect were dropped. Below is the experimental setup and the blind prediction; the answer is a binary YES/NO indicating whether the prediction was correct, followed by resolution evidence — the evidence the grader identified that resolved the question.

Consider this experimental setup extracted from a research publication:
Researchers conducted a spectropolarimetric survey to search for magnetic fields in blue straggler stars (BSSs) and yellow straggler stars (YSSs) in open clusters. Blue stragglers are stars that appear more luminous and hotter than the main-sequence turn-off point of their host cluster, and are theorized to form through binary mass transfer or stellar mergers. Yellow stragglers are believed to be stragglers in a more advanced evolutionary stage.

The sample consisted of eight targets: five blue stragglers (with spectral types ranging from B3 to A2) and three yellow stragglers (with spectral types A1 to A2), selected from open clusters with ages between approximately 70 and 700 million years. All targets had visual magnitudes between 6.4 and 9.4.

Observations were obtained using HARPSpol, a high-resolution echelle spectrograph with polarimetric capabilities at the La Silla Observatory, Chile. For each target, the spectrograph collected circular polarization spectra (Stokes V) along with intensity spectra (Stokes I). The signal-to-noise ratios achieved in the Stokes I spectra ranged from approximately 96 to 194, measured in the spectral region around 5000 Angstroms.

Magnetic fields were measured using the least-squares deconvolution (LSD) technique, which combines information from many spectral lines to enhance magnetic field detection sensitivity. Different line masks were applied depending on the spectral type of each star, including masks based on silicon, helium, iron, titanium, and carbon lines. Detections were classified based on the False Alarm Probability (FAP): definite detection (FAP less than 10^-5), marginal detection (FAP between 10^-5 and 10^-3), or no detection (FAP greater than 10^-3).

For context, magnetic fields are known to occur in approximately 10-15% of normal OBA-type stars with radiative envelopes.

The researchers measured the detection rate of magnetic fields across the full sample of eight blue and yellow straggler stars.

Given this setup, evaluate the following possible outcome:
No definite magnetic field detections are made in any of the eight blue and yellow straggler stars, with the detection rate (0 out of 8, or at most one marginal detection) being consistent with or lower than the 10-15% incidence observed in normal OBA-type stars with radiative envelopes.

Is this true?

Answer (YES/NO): NO